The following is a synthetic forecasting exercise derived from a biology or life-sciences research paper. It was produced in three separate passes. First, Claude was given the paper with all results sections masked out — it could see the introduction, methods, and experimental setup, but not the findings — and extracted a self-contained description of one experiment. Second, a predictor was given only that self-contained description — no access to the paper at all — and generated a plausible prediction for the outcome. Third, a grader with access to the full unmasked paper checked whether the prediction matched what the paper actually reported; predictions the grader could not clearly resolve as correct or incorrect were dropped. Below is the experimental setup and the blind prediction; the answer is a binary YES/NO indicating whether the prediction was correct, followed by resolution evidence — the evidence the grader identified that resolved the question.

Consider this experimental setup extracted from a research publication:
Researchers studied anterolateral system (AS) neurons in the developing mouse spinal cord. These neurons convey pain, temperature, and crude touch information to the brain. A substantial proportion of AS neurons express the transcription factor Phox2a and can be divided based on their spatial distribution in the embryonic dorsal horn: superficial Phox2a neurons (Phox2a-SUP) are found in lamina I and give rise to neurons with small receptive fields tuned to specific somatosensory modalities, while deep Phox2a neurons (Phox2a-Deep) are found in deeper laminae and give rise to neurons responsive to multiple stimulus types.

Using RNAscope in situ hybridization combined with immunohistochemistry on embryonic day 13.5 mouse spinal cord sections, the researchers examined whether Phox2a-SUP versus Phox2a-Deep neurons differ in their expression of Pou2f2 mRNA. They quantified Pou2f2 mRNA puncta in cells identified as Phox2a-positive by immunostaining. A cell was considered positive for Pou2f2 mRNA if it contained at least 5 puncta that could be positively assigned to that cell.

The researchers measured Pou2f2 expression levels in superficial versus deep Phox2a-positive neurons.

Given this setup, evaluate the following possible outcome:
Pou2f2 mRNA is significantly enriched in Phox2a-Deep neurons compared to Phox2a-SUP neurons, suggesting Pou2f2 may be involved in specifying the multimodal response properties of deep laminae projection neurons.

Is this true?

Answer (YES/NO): NO